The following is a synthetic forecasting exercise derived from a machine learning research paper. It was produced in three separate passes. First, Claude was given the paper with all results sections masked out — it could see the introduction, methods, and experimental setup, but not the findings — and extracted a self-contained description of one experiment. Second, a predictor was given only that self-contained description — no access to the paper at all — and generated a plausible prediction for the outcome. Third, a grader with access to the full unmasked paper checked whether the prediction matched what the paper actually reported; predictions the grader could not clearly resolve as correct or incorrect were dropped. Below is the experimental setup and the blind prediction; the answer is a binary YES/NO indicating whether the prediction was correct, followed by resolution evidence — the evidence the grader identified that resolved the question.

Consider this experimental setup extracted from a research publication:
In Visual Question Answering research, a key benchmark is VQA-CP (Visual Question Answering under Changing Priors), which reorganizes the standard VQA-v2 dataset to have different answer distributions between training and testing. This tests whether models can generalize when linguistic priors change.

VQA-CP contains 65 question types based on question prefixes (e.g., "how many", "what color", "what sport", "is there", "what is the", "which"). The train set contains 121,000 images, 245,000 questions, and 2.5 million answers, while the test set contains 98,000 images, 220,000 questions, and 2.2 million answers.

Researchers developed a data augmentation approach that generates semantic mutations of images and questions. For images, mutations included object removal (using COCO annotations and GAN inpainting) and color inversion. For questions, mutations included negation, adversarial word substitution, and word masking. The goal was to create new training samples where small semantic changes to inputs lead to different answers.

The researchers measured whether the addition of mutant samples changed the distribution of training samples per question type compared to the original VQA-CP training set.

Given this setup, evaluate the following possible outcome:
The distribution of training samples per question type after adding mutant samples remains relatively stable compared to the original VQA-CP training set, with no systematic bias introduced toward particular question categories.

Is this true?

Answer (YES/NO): YES